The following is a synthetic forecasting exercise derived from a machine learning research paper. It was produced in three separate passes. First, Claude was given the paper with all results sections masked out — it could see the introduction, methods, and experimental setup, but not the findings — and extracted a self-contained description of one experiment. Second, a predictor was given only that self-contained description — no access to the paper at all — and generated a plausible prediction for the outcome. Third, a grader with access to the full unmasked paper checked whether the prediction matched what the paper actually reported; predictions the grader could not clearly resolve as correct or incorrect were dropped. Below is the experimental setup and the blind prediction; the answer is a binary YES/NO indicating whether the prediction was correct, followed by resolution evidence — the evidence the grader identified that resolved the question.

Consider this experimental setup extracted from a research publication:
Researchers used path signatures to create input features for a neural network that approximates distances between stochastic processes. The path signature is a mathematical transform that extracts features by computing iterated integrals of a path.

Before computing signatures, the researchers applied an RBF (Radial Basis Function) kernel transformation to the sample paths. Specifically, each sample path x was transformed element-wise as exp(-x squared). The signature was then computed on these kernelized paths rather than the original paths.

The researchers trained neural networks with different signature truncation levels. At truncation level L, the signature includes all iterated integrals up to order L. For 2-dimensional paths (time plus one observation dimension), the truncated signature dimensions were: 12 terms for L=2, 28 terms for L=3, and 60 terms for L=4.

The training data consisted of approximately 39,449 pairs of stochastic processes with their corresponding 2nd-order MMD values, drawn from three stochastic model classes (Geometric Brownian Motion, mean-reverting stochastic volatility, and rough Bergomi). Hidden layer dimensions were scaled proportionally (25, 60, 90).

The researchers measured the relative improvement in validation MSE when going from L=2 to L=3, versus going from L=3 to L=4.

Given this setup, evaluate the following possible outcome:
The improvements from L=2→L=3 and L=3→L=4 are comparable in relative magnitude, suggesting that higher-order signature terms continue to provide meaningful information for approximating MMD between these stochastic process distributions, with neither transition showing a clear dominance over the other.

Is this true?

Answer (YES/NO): NO